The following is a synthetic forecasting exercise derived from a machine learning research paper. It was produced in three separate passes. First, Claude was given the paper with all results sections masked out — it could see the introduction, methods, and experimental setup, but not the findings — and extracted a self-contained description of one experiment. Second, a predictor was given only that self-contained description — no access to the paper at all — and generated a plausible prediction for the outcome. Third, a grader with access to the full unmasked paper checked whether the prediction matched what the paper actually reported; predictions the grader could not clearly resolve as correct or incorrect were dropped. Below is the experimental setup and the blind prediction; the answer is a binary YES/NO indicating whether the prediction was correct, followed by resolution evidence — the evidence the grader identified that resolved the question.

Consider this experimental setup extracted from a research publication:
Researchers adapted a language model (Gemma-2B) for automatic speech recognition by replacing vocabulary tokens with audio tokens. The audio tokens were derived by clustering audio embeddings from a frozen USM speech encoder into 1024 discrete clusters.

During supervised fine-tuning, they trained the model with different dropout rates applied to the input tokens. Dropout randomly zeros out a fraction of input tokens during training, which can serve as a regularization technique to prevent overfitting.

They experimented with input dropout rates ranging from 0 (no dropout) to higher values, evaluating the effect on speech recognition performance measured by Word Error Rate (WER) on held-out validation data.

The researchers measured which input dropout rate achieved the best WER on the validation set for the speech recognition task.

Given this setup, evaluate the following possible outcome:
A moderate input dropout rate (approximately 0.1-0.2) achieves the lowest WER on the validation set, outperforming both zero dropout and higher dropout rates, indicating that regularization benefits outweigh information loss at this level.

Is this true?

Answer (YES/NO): NO